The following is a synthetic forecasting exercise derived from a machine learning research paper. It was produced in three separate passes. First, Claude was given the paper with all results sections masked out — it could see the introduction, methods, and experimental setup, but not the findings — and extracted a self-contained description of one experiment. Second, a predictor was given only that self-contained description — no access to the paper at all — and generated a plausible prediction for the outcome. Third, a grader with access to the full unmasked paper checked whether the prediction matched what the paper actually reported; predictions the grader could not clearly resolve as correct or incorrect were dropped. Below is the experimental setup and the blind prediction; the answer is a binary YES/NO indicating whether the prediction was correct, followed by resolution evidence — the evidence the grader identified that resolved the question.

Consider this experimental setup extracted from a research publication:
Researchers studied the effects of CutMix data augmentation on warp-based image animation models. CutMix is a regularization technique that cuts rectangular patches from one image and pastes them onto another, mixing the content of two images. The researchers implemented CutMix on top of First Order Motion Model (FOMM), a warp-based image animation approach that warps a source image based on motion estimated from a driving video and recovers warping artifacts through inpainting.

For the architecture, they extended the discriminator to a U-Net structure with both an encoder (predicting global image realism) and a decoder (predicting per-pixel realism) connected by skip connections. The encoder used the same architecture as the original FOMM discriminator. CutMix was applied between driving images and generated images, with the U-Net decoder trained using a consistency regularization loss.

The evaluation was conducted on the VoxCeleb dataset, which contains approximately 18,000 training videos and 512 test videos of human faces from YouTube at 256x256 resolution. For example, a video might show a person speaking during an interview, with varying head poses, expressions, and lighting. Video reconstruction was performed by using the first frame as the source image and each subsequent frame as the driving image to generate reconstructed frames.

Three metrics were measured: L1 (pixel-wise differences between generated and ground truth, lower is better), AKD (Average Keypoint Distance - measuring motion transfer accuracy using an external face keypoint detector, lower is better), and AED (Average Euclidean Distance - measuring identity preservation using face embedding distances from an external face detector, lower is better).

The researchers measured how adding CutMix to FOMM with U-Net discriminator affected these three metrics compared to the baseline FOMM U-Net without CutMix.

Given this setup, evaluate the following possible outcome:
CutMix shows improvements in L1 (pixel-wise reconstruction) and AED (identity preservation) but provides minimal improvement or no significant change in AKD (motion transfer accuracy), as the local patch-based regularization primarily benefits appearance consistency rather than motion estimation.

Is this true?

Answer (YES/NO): NO